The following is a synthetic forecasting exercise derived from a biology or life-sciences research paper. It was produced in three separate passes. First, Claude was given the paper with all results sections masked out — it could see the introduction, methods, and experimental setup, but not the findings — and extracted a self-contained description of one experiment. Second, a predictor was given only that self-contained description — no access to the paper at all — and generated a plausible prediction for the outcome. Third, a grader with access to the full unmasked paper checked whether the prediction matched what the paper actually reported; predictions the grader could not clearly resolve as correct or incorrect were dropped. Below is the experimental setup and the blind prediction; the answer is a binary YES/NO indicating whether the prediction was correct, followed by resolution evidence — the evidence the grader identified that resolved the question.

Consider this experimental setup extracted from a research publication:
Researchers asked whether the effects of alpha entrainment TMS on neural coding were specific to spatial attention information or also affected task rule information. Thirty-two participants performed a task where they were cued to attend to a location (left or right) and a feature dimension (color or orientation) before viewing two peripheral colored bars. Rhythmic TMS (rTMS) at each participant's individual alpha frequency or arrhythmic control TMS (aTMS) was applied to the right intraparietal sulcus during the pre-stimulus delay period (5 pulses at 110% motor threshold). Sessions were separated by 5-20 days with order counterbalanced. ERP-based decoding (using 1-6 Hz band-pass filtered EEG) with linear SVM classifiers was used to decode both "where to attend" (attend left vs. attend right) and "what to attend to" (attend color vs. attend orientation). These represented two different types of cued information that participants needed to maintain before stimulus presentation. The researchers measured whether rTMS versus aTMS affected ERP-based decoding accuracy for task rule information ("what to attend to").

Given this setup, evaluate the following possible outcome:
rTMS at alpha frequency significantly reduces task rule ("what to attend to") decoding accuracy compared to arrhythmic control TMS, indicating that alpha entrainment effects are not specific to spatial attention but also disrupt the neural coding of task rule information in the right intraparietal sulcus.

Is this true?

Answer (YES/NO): NO